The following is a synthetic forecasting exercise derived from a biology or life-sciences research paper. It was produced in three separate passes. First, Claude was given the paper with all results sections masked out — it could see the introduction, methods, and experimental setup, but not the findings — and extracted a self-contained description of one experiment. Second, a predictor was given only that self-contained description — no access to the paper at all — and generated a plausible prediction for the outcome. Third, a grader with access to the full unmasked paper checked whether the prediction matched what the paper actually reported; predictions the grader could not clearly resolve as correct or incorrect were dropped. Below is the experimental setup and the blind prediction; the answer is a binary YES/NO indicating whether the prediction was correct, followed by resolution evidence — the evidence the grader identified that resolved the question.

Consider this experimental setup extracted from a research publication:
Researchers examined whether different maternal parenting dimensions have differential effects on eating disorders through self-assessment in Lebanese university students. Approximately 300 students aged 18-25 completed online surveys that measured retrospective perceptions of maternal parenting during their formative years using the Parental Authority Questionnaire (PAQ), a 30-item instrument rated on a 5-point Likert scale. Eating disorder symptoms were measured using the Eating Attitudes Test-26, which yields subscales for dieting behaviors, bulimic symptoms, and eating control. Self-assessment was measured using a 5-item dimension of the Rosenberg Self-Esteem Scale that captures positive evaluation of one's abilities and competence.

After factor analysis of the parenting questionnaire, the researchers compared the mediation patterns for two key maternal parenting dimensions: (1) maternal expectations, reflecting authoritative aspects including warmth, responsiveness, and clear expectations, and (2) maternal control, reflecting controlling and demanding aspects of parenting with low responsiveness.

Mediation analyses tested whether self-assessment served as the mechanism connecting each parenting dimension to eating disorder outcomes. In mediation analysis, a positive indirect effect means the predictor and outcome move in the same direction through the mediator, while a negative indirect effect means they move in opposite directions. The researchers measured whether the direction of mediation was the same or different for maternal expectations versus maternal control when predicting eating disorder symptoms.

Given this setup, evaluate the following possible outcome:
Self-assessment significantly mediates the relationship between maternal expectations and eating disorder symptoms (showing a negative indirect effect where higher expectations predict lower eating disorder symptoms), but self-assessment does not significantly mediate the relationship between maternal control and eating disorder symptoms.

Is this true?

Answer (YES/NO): NO